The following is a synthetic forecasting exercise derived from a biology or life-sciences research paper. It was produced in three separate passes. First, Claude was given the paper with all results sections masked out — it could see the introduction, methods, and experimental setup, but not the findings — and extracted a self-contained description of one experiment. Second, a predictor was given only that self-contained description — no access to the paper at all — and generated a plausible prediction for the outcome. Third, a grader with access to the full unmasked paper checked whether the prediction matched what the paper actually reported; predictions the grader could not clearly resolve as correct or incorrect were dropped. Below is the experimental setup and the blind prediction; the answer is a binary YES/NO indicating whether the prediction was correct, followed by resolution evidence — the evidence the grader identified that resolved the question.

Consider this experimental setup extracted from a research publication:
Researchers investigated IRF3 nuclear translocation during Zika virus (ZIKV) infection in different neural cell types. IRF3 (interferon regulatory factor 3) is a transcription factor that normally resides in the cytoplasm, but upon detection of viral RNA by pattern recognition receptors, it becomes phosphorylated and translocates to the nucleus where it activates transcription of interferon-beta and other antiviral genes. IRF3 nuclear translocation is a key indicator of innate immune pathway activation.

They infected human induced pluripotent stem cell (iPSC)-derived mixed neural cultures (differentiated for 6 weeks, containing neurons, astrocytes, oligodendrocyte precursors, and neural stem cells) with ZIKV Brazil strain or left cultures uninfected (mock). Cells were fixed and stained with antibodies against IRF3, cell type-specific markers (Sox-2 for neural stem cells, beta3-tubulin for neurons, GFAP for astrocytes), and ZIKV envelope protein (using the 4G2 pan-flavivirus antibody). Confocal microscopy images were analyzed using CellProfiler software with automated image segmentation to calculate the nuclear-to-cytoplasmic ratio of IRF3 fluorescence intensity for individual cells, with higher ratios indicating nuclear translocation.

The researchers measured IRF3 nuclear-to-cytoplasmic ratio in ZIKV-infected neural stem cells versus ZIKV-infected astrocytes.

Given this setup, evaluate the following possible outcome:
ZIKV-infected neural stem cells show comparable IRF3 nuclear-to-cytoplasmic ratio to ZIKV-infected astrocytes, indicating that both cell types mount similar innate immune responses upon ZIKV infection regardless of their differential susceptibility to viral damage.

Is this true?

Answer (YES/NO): NO